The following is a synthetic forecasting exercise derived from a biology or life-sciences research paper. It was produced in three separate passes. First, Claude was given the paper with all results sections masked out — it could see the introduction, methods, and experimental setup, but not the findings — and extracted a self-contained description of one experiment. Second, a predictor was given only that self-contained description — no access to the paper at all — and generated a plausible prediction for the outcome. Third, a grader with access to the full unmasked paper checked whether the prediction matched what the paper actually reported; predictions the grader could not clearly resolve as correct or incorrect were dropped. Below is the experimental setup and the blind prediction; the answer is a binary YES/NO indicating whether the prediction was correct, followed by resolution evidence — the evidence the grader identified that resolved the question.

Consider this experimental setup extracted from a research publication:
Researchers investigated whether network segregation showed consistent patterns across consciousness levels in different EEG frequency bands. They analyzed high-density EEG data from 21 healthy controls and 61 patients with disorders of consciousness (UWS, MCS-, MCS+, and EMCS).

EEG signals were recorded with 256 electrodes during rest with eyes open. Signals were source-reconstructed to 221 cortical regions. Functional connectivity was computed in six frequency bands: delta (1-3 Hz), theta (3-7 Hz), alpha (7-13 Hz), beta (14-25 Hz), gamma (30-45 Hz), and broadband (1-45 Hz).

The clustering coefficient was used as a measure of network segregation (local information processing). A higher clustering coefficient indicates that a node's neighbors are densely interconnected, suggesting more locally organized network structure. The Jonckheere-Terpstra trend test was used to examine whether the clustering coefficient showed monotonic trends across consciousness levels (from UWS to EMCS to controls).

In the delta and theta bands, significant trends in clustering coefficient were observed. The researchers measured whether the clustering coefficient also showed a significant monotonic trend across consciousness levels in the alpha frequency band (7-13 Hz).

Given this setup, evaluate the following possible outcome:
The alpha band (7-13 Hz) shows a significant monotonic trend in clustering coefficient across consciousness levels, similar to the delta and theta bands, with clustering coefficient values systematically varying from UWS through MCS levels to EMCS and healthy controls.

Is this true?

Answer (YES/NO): NO